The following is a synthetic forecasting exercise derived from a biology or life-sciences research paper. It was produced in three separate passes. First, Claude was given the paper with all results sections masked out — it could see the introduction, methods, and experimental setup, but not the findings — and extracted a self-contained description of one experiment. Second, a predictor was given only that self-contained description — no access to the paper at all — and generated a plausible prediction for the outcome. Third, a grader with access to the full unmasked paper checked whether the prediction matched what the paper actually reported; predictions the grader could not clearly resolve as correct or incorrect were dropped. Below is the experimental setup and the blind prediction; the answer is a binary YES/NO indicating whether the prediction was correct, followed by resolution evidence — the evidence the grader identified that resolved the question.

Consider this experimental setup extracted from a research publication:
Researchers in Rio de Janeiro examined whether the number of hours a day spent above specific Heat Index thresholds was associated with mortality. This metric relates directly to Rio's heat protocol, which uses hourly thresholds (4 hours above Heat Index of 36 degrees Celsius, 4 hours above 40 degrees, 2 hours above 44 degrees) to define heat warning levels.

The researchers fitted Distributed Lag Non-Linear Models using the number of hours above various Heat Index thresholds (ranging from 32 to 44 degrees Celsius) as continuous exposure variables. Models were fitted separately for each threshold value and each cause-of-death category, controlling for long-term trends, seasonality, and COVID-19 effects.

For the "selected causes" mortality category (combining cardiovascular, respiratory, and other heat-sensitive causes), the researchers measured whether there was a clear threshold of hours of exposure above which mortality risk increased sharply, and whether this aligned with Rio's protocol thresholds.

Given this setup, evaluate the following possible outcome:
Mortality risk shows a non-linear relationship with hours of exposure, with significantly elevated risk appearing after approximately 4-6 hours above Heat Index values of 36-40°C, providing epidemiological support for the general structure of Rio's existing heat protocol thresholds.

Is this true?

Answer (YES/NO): NO